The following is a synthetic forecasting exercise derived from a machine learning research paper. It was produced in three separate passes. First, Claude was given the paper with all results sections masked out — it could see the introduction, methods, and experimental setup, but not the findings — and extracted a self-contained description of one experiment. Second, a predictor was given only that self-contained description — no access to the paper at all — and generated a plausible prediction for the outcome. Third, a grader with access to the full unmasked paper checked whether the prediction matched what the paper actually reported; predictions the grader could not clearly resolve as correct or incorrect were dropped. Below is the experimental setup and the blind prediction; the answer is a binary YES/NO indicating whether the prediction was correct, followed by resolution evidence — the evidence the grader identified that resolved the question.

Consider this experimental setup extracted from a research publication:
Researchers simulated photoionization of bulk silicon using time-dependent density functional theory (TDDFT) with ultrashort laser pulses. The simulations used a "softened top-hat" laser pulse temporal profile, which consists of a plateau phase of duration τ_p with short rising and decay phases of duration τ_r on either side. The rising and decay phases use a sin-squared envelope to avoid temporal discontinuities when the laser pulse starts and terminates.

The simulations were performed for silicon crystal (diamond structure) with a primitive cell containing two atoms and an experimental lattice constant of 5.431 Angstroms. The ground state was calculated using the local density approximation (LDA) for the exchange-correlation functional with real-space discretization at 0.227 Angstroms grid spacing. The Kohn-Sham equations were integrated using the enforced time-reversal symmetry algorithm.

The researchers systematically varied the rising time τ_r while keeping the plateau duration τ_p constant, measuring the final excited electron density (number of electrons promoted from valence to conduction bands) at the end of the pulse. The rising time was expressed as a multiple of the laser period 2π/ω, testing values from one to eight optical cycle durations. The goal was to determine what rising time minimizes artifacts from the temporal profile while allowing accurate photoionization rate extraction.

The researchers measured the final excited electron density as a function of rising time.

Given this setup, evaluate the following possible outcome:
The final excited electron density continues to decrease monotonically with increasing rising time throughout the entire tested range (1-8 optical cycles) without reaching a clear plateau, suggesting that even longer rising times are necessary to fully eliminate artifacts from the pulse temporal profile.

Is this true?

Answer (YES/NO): NO